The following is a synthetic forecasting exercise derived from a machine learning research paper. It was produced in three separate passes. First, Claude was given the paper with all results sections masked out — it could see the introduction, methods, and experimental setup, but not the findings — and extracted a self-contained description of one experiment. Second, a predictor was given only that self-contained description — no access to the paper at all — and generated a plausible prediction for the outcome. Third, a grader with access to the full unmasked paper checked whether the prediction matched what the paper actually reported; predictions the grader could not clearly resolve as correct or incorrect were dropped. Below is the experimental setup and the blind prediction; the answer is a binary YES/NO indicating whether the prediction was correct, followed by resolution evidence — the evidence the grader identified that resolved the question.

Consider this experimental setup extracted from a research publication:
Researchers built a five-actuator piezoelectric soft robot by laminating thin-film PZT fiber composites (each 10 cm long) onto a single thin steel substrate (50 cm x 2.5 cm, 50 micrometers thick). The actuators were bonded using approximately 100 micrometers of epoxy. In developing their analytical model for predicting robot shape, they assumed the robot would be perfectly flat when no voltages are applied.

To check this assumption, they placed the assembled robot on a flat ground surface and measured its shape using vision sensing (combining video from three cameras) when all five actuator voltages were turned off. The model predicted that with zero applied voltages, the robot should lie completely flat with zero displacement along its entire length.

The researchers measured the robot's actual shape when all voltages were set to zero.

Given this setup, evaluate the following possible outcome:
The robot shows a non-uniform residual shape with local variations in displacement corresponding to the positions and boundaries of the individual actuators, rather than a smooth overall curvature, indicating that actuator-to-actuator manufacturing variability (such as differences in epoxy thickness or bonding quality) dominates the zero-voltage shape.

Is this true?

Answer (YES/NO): NO